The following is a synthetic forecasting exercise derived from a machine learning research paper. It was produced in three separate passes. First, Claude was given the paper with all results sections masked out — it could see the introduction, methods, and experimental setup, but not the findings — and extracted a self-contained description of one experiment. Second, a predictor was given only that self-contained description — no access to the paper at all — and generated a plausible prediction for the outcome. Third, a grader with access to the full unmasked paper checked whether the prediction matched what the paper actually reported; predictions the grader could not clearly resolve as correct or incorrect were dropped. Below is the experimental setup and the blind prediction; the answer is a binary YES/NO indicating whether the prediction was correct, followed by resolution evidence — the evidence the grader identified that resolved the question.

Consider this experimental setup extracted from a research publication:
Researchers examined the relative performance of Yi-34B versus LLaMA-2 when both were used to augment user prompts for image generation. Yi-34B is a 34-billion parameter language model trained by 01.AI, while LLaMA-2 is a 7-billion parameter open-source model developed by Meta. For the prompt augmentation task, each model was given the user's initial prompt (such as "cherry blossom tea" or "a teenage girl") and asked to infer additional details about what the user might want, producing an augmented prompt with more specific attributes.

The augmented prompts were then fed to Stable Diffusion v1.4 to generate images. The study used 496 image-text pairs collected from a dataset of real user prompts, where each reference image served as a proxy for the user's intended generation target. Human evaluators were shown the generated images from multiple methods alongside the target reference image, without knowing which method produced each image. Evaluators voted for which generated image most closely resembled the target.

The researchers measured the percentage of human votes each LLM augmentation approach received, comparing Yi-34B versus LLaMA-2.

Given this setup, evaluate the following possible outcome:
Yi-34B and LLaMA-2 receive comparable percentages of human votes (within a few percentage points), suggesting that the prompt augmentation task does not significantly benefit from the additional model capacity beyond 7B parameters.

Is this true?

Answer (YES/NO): YES